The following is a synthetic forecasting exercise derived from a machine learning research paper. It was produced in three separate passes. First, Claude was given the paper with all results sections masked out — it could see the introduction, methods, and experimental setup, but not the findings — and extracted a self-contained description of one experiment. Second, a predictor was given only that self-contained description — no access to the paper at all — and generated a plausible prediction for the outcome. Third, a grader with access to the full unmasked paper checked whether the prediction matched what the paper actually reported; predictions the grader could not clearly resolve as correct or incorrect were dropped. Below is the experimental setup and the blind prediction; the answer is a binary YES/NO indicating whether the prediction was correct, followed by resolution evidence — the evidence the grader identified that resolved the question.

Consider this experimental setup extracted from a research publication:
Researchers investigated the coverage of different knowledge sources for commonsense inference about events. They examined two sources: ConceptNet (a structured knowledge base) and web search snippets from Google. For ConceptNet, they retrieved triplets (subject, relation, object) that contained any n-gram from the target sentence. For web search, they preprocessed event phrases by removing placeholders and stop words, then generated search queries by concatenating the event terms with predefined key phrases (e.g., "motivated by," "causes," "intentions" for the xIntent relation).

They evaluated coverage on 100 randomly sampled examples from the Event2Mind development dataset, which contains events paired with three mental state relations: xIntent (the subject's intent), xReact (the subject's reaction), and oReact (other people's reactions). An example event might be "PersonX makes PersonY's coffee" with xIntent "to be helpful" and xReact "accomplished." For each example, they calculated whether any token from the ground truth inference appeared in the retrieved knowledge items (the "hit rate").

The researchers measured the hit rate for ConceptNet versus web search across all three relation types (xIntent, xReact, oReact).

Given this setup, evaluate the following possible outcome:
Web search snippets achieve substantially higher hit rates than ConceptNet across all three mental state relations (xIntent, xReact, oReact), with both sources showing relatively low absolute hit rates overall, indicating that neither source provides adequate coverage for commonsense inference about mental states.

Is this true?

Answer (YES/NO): NO